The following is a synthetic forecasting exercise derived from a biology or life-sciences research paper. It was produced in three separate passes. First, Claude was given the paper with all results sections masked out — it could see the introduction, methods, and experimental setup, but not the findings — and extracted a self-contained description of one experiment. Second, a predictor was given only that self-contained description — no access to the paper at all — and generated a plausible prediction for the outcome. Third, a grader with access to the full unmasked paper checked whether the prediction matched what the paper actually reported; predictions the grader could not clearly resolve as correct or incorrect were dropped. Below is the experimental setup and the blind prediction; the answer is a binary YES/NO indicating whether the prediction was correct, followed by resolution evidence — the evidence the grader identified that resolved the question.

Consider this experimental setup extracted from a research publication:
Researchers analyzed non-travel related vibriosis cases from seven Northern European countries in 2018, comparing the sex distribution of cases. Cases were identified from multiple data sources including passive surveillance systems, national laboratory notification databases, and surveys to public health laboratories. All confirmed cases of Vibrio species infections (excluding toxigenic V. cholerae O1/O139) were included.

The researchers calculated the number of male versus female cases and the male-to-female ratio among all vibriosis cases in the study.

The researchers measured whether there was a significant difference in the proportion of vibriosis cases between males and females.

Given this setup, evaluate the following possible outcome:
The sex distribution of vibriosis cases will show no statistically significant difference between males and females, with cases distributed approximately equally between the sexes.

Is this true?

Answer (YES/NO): NO